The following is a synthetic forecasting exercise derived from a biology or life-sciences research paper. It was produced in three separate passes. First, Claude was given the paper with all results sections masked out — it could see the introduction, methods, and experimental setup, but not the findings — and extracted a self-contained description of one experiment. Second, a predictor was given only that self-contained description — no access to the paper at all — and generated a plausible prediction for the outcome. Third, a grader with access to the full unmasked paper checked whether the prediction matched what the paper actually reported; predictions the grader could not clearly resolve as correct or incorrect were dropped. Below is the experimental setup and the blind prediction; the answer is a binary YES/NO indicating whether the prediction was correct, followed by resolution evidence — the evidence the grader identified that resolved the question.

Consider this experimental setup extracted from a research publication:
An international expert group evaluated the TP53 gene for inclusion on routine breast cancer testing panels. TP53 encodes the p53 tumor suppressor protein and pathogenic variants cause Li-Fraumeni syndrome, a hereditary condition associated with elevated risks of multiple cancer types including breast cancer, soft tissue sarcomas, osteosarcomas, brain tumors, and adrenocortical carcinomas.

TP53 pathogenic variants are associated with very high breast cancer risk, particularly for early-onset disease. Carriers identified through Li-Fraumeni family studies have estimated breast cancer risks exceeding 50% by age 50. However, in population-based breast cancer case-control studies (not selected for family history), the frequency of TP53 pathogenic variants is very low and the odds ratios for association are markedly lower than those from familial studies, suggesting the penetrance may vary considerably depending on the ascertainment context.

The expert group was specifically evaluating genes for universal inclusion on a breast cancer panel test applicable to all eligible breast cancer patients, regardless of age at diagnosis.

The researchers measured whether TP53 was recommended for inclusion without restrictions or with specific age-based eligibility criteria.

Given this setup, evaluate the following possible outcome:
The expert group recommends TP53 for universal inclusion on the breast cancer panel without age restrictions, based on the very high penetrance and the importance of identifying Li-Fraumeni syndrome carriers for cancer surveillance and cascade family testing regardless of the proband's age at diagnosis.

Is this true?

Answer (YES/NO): NO